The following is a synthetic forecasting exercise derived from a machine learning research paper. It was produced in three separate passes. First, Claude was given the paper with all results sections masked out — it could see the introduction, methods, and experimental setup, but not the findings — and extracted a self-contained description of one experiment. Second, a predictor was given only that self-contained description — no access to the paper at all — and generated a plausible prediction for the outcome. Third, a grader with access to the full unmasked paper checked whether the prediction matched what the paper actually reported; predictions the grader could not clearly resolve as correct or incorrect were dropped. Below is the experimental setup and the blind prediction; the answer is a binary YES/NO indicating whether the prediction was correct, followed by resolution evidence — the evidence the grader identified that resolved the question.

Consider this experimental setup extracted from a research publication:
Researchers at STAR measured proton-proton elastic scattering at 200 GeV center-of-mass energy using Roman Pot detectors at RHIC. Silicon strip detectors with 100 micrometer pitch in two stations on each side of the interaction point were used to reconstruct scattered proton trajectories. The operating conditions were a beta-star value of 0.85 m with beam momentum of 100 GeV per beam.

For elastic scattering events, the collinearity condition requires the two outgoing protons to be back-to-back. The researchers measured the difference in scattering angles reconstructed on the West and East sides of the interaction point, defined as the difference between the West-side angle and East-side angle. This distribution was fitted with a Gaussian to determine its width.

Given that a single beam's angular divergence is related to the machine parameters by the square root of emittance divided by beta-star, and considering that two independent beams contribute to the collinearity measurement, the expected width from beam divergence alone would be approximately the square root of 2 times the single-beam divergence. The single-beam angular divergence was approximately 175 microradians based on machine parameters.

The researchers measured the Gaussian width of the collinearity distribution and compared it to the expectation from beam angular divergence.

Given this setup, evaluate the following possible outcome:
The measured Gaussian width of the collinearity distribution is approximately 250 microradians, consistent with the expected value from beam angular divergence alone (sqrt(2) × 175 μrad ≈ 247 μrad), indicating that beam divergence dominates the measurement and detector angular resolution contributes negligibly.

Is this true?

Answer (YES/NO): YES